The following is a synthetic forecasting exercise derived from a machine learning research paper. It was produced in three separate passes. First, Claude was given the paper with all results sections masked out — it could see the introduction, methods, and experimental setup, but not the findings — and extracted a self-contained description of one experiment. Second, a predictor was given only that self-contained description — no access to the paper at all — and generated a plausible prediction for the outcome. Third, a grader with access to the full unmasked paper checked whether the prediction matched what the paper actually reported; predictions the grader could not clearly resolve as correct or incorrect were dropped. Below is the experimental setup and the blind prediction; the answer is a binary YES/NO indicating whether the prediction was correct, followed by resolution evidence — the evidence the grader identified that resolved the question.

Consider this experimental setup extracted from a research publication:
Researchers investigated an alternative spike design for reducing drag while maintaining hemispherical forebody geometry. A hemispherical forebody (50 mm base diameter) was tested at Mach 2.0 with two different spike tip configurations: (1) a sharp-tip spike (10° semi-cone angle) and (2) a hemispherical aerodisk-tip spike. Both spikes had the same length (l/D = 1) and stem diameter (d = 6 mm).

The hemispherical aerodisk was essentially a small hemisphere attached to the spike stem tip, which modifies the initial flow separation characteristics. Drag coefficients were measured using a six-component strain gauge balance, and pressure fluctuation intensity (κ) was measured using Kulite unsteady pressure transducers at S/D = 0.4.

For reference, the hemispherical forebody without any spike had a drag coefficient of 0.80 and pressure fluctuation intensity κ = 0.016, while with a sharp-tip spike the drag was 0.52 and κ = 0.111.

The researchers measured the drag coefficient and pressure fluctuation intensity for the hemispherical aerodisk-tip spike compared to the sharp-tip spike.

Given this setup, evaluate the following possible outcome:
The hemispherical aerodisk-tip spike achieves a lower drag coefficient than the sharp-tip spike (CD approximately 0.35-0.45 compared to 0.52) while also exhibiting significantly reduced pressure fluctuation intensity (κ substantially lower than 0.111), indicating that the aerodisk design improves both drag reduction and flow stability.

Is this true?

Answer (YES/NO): NO